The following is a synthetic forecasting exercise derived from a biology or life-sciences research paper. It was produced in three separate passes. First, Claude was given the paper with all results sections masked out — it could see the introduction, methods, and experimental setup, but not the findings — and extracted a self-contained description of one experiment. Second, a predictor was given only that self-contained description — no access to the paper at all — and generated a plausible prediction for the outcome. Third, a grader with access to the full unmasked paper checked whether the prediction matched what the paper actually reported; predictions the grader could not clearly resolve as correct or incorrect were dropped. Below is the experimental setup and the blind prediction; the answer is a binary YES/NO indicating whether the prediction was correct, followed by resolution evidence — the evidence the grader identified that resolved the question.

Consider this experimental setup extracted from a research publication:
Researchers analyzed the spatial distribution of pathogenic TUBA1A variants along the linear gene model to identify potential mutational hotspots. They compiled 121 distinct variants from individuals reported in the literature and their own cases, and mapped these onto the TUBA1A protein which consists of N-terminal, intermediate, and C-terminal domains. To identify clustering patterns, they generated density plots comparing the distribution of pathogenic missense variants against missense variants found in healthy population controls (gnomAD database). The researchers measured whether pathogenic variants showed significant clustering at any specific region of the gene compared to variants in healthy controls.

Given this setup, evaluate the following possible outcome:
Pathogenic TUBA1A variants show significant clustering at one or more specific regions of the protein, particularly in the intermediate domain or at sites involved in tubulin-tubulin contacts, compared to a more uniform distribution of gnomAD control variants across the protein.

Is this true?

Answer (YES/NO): NO